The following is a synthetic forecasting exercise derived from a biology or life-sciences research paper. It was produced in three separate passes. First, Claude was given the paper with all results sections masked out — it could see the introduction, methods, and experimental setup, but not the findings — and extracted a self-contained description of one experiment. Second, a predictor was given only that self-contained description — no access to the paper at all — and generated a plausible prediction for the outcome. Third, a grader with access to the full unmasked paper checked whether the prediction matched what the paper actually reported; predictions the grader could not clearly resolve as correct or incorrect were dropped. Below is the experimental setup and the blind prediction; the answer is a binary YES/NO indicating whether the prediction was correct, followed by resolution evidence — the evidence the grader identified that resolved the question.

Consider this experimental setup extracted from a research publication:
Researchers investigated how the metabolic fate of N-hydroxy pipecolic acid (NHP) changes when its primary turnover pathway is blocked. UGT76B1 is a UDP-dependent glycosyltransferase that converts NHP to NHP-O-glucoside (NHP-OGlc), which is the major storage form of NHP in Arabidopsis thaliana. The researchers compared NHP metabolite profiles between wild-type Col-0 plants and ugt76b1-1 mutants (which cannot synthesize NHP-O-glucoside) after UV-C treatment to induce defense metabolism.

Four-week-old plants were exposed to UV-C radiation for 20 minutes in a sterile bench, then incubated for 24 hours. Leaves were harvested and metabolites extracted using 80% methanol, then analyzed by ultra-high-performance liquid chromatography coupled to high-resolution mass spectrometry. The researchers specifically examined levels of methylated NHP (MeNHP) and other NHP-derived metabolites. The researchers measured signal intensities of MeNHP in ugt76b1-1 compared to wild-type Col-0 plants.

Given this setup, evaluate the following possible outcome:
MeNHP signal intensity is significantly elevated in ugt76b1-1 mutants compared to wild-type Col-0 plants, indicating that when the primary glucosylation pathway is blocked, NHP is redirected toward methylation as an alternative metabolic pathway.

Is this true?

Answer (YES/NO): YES